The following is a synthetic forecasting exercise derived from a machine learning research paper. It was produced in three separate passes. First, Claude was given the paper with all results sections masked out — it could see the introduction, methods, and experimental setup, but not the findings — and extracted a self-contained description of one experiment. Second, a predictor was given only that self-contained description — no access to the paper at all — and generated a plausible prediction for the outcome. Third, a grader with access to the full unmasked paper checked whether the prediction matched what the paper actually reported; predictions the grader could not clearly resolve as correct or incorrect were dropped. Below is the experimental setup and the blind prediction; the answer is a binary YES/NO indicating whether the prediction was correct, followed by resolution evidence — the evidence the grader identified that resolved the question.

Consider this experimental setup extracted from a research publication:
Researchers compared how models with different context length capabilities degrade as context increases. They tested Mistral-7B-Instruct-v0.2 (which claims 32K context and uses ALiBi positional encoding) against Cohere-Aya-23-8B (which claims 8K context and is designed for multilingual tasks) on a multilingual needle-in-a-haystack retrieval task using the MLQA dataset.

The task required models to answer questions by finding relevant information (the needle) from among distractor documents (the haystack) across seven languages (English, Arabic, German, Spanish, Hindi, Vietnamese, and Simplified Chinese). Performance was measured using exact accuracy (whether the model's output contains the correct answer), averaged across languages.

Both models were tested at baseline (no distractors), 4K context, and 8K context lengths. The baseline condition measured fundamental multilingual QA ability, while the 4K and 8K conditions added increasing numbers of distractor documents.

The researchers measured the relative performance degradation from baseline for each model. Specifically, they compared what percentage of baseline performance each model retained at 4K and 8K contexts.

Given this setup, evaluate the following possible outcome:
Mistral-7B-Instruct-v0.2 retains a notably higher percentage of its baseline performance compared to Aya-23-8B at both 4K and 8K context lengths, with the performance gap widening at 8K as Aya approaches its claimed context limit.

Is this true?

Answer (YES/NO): NO